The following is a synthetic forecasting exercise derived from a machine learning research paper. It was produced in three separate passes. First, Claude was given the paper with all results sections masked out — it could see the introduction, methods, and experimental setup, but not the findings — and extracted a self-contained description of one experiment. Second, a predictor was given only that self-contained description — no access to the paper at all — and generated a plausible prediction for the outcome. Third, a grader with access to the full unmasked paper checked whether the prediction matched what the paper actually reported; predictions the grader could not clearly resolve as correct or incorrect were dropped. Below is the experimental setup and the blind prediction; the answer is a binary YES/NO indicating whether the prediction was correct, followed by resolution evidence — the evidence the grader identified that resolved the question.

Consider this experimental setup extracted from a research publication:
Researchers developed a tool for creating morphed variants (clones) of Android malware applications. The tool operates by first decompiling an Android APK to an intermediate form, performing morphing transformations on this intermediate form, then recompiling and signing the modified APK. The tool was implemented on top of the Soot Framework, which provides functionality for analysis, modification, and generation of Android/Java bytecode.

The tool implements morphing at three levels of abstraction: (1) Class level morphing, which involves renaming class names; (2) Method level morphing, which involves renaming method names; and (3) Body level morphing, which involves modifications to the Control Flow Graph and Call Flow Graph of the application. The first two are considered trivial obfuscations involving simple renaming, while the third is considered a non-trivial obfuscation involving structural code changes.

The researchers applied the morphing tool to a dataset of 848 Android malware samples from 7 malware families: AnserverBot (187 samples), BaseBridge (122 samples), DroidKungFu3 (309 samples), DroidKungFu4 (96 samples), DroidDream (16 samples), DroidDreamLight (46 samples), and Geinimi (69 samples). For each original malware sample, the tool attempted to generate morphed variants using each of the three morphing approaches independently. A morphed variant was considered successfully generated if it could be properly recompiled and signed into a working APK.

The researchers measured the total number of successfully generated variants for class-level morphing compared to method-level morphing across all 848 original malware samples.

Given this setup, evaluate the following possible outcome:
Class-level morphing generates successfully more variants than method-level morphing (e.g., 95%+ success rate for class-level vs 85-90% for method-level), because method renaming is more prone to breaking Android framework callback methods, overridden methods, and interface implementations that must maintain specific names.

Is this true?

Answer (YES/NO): NO